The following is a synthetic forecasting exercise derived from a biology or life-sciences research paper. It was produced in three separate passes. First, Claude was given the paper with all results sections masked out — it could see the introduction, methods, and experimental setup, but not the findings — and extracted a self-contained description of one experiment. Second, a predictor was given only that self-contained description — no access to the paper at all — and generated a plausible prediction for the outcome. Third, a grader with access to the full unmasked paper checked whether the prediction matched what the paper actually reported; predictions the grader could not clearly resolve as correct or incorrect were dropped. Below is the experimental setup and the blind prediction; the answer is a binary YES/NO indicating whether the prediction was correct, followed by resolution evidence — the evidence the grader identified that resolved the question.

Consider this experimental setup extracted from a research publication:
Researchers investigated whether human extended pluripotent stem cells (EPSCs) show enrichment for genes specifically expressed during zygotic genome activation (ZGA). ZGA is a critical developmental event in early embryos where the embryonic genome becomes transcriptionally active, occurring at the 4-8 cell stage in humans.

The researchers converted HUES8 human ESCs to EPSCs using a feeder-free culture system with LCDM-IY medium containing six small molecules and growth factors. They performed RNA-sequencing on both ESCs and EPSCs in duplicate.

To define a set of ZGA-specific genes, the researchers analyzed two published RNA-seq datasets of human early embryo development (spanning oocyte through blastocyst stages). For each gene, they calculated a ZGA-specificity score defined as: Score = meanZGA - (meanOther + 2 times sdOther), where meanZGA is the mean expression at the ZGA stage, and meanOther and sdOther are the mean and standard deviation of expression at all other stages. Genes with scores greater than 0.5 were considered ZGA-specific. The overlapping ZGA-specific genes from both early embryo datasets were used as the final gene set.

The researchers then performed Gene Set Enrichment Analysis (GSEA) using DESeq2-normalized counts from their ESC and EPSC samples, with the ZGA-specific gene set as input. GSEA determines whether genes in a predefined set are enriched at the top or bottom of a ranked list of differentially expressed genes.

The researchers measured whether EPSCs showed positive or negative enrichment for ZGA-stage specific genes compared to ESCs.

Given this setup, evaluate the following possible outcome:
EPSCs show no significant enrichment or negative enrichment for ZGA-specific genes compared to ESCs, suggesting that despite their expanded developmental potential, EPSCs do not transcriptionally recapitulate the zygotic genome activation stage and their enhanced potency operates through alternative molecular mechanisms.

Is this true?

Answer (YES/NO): NO